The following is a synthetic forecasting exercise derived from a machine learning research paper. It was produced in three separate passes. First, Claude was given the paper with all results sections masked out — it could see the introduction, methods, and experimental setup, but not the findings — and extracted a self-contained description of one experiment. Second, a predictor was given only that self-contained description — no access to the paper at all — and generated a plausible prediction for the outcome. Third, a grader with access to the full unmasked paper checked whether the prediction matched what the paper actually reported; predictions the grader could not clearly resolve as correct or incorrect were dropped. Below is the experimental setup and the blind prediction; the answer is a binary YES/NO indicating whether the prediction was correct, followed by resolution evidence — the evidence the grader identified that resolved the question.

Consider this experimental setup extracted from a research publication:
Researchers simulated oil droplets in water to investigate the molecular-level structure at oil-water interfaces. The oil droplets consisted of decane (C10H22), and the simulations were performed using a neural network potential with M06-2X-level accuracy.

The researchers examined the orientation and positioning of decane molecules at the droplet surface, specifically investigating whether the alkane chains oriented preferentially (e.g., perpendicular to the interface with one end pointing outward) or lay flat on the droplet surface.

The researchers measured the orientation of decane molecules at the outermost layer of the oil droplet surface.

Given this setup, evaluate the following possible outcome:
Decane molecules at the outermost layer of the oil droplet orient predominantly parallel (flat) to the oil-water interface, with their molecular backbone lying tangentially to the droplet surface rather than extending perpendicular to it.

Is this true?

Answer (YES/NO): YES